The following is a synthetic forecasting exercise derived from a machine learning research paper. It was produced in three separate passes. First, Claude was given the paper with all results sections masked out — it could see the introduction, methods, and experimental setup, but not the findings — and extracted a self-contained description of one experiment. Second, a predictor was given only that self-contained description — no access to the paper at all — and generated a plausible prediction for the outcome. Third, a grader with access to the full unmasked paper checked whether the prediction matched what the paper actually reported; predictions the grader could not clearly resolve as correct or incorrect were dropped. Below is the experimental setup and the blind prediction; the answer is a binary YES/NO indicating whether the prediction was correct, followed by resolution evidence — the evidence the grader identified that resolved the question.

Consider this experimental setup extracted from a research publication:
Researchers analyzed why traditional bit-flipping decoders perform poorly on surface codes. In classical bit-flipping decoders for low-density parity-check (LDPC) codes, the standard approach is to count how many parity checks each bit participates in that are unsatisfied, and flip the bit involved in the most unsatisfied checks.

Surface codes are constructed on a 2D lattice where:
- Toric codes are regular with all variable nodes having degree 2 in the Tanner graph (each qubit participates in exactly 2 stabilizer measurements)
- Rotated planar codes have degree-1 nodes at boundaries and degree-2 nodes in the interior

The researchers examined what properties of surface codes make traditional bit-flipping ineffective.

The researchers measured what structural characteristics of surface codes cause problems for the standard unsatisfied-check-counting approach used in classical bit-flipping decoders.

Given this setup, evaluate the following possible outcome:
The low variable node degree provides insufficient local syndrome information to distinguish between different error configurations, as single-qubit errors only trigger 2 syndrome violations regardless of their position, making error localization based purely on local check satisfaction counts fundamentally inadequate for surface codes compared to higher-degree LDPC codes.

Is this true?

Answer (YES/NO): NO